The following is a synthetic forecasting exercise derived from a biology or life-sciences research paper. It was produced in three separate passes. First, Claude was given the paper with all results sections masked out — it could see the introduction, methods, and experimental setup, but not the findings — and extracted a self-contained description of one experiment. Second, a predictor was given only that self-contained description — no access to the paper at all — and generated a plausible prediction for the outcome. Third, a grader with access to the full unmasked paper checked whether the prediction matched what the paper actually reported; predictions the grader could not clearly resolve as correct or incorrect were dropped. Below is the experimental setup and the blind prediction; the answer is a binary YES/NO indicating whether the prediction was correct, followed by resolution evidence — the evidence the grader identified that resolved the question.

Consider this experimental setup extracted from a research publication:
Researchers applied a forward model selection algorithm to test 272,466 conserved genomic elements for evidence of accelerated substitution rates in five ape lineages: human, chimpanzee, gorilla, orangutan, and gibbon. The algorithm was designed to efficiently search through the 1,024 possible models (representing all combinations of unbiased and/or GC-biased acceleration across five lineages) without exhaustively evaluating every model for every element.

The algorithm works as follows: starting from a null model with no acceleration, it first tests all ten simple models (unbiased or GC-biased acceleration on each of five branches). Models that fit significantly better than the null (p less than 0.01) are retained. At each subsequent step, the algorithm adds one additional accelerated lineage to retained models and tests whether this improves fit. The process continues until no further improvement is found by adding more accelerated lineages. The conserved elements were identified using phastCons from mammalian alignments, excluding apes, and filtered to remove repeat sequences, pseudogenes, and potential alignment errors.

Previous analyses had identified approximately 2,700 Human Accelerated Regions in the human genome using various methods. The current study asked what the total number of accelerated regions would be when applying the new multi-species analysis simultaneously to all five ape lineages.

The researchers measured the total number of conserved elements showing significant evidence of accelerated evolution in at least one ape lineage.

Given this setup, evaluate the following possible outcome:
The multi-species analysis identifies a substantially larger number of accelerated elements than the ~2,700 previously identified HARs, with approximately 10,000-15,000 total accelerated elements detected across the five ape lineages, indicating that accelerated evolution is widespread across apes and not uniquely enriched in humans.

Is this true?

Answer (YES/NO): NO